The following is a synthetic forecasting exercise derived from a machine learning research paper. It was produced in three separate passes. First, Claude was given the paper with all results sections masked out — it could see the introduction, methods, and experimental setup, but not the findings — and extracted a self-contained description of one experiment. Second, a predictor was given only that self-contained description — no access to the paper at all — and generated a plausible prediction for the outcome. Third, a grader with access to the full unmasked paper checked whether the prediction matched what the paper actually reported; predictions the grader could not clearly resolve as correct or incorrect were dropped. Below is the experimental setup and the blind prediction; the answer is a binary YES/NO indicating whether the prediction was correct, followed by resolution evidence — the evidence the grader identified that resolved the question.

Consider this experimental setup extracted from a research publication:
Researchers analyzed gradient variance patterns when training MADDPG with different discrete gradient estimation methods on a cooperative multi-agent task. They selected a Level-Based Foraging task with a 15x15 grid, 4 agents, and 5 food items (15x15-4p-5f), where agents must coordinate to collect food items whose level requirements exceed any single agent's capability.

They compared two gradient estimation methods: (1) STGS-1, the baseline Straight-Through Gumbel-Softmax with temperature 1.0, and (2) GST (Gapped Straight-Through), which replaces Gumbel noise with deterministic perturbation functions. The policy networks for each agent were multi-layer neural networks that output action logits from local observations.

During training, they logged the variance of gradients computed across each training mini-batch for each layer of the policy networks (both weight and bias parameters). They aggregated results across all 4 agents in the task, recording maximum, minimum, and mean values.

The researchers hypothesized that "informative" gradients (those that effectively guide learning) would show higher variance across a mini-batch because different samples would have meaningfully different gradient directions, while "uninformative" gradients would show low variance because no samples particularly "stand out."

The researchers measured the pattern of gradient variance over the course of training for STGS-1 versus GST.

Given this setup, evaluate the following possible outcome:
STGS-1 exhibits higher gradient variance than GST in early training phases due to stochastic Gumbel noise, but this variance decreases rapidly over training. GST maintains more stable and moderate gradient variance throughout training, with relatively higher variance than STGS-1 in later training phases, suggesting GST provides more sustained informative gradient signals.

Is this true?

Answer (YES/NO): NO